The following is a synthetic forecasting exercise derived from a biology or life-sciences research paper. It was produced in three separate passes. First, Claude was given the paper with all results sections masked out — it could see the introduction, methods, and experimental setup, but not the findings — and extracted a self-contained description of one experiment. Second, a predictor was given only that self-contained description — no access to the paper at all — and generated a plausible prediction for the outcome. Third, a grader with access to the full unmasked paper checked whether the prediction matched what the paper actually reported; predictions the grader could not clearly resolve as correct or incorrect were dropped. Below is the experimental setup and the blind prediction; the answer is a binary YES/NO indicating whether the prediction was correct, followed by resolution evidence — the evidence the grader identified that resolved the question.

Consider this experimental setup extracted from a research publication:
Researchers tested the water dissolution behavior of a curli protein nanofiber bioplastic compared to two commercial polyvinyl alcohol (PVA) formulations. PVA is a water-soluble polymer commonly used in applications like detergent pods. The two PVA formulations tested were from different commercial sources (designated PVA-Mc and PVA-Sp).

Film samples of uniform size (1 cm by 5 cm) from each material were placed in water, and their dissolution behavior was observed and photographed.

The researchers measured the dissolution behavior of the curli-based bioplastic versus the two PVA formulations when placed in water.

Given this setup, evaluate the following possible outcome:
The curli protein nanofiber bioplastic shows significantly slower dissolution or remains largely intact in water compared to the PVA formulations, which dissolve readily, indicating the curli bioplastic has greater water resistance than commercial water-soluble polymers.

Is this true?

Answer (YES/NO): NO